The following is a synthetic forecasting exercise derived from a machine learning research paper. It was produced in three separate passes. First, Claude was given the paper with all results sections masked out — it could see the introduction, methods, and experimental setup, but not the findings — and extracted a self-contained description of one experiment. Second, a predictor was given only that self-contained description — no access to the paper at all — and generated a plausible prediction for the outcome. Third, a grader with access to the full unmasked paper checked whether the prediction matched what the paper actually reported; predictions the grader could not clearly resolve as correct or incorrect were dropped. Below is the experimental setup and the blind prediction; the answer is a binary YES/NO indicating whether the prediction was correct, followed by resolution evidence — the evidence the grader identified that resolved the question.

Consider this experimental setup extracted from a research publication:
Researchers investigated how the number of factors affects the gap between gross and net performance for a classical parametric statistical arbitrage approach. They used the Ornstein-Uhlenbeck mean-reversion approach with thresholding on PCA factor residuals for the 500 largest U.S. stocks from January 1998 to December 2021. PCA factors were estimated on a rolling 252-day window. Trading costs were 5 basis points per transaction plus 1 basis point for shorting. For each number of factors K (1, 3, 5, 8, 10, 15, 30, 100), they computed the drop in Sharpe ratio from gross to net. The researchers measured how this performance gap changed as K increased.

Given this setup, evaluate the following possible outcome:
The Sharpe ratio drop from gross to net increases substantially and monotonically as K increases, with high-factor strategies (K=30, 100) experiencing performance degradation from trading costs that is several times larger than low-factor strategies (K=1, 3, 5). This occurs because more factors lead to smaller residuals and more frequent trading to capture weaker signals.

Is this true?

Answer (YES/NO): NO